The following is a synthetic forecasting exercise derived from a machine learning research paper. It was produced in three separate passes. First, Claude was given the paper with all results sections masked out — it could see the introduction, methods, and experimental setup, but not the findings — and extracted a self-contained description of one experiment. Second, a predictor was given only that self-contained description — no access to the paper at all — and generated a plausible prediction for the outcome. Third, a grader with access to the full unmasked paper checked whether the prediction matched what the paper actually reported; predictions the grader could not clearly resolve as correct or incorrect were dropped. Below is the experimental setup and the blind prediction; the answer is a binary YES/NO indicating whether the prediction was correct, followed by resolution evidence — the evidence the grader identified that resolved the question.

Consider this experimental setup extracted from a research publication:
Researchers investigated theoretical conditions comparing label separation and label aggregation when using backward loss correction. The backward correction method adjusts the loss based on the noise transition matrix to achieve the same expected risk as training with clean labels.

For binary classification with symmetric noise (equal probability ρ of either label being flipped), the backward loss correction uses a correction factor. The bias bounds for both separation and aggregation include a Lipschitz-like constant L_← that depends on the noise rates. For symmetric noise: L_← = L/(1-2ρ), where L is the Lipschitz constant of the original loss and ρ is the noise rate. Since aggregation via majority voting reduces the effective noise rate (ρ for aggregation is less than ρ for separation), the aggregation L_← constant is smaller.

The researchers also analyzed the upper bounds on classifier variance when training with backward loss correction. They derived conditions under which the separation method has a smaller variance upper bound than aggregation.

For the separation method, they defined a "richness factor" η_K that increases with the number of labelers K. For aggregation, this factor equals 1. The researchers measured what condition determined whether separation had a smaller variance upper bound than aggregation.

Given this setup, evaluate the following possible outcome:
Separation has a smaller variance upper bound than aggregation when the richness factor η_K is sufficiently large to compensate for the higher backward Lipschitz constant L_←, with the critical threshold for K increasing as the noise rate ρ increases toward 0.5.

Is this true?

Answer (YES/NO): YES